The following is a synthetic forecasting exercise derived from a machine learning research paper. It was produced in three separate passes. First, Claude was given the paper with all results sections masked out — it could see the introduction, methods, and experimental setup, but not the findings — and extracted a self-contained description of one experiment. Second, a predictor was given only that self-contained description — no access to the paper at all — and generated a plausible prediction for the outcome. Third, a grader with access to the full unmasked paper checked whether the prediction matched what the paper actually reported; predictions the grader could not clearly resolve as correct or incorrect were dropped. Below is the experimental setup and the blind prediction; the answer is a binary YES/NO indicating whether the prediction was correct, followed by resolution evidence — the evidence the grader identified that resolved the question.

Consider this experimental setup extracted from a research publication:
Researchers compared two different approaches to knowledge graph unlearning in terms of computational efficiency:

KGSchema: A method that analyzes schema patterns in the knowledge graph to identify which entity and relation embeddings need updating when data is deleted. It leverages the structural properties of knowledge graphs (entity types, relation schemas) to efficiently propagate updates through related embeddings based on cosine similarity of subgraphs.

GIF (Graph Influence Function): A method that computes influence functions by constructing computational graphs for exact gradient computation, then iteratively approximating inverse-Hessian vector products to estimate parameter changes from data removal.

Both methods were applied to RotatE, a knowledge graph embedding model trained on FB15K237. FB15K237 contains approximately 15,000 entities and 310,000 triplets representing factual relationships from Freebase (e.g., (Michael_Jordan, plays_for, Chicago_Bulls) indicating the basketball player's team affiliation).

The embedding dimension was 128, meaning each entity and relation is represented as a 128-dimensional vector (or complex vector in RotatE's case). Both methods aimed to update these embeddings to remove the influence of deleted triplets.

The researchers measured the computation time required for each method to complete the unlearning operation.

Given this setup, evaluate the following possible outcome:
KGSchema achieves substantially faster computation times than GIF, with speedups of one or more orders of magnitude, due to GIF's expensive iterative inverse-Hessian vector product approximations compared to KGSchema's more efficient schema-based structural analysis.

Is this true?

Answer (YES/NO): NO